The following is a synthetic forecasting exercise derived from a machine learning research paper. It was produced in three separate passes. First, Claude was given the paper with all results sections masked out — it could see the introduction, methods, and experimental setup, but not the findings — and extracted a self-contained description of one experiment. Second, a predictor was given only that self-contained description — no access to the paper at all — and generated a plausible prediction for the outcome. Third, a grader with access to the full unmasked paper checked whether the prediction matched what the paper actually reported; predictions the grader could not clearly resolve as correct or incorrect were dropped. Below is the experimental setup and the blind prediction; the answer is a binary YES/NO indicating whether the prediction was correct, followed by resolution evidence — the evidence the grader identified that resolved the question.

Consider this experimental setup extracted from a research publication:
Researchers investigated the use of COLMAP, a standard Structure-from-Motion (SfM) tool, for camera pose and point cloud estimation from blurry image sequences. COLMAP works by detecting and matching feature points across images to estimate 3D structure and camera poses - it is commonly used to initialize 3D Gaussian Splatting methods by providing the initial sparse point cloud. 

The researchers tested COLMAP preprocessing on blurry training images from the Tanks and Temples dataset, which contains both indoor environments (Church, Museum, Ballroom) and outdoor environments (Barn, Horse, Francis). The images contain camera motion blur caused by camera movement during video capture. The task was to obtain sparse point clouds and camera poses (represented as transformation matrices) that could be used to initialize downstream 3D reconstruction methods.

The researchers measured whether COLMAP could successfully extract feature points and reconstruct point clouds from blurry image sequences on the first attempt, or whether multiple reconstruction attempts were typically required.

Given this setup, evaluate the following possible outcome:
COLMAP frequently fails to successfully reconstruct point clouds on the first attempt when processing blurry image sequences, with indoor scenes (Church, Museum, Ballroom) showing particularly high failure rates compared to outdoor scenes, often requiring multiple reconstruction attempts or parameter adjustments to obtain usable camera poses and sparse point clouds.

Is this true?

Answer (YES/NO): NO